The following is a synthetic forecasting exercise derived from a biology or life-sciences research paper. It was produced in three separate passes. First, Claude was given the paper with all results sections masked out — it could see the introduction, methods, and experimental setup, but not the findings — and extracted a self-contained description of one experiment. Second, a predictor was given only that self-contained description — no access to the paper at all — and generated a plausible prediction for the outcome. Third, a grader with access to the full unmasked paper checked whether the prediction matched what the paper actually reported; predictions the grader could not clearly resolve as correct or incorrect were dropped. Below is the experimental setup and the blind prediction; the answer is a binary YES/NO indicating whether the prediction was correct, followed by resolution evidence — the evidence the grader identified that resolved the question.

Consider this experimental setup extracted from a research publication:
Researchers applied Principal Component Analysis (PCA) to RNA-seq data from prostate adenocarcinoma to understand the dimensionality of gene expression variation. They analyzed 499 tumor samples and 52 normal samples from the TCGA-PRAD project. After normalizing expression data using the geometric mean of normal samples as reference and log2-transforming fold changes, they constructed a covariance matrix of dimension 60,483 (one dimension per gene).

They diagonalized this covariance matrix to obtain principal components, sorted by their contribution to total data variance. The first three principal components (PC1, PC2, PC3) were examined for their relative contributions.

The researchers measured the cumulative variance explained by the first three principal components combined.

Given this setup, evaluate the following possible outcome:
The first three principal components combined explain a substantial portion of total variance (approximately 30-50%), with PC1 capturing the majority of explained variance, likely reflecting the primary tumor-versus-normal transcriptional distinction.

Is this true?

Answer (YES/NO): NO